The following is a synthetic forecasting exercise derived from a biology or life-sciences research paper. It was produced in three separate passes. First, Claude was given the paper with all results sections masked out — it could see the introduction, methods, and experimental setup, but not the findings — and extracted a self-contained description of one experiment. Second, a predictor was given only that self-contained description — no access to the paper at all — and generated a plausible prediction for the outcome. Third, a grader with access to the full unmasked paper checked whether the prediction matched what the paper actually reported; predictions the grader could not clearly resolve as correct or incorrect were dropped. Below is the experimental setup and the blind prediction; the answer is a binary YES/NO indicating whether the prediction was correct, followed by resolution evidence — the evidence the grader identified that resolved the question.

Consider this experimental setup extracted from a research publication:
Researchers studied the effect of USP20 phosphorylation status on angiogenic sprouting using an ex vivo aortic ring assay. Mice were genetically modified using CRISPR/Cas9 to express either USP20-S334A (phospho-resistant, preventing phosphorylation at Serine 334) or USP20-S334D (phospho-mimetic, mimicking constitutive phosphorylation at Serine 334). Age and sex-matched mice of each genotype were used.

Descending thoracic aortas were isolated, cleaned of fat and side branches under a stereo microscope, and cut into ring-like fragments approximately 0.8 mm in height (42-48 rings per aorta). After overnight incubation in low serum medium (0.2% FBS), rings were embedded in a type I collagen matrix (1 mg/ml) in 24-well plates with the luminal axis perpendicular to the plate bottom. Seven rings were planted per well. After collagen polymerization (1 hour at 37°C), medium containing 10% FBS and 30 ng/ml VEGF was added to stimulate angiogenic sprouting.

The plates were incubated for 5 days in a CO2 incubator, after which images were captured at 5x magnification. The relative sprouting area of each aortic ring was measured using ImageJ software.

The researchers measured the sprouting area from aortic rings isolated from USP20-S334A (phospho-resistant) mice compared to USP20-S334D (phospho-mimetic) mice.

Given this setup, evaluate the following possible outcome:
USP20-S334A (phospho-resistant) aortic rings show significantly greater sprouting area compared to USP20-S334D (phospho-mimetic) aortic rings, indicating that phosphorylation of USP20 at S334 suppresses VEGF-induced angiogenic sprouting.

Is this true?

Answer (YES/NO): NO